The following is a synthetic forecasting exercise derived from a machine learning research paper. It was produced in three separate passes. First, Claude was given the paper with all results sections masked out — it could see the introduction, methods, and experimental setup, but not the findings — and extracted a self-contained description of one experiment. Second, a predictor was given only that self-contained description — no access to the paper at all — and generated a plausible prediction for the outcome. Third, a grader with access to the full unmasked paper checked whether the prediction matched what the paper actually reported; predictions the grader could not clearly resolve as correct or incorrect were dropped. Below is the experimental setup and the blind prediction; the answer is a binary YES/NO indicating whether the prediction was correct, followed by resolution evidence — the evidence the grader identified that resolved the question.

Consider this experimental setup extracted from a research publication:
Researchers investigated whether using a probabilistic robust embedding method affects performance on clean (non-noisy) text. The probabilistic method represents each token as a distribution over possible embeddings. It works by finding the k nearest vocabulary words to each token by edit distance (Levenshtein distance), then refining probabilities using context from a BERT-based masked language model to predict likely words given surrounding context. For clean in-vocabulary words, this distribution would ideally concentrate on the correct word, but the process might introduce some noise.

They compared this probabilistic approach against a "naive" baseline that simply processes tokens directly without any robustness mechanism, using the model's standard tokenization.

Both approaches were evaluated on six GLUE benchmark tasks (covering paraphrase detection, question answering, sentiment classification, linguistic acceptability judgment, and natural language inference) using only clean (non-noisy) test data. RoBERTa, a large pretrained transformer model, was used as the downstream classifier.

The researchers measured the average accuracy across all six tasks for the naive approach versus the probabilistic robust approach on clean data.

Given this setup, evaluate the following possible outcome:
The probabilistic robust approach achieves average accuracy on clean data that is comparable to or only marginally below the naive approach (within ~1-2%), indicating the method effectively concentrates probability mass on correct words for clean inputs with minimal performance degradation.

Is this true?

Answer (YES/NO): YES